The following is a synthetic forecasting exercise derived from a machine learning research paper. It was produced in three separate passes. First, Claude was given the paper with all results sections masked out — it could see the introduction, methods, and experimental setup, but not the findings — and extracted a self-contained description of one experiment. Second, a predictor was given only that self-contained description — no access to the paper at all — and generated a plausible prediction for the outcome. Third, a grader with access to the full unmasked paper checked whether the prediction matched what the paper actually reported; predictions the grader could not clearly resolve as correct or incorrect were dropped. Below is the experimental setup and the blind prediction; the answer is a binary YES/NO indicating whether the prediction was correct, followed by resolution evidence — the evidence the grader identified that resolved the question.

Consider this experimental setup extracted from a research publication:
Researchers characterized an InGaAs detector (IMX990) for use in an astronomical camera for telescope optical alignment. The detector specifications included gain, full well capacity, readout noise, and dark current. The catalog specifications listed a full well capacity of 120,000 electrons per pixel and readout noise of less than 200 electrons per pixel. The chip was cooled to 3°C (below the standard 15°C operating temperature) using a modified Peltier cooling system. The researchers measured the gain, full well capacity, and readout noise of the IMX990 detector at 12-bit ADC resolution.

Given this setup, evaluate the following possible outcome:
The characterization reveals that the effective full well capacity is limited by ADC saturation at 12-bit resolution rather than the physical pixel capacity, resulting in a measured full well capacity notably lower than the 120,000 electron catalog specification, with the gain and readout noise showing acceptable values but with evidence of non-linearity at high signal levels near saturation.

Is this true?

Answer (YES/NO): NO